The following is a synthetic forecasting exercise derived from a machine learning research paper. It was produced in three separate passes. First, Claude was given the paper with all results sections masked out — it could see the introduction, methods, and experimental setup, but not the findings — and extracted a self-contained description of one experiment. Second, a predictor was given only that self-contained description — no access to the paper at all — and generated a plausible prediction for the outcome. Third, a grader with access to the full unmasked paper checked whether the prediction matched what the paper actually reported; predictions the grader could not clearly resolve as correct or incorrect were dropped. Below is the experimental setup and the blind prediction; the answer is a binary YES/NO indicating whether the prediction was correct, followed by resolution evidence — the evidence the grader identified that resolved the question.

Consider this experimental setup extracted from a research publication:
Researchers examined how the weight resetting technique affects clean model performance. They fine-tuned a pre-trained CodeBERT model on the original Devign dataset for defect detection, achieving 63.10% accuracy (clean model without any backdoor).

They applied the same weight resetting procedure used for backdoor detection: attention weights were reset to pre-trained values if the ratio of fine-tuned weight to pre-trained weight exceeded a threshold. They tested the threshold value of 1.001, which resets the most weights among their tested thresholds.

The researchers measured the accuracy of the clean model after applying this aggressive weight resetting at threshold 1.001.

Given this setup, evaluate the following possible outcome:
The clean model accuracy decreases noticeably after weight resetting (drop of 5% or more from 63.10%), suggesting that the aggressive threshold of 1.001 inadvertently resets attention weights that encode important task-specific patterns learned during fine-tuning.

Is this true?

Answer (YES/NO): YES